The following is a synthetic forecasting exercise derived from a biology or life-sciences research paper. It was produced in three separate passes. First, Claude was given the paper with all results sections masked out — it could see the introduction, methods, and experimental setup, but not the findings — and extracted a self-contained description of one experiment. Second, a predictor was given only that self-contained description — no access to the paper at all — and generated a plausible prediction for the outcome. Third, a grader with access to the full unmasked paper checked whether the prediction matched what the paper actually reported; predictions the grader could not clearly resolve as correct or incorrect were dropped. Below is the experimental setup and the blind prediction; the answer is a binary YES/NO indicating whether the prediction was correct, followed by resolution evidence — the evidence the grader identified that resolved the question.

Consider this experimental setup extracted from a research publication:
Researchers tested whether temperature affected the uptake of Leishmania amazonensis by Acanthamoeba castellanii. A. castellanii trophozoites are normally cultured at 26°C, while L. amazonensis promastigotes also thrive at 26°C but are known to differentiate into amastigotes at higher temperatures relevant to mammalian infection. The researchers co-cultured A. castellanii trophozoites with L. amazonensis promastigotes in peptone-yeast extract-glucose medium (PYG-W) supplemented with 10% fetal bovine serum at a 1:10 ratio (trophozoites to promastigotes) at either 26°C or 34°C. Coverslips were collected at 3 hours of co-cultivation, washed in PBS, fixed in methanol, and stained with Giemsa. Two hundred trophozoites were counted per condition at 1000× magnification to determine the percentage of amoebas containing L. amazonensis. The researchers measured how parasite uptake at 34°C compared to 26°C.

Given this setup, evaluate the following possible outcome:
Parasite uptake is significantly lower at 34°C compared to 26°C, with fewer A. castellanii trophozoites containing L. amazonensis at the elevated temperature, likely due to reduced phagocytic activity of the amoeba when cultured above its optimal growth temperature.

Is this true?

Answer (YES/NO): NO